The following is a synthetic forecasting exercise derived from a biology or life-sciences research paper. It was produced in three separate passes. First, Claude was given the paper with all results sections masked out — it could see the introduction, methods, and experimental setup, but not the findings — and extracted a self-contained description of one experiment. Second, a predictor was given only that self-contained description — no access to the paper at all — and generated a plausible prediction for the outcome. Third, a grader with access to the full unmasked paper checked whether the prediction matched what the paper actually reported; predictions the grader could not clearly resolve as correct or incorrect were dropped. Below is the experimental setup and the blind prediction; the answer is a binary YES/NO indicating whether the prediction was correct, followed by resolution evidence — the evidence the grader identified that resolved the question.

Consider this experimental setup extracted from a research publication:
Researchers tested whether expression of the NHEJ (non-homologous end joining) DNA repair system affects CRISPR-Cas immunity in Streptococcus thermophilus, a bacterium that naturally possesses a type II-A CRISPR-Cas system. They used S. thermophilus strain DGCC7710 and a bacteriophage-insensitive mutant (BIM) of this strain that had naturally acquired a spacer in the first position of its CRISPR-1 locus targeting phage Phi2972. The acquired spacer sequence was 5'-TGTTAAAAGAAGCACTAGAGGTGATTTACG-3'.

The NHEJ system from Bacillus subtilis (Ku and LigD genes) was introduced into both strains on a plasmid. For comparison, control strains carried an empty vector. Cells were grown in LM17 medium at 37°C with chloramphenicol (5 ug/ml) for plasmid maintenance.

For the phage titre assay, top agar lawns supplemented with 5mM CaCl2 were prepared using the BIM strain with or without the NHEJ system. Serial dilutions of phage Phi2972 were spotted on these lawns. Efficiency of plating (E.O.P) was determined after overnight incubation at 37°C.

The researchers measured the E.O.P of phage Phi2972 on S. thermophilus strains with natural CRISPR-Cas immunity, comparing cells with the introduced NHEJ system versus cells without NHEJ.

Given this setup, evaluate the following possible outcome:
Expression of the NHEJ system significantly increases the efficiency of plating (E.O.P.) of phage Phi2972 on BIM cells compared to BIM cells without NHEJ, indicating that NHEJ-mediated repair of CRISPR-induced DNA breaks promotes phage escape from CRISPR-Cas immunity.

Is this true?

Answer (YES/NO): NO